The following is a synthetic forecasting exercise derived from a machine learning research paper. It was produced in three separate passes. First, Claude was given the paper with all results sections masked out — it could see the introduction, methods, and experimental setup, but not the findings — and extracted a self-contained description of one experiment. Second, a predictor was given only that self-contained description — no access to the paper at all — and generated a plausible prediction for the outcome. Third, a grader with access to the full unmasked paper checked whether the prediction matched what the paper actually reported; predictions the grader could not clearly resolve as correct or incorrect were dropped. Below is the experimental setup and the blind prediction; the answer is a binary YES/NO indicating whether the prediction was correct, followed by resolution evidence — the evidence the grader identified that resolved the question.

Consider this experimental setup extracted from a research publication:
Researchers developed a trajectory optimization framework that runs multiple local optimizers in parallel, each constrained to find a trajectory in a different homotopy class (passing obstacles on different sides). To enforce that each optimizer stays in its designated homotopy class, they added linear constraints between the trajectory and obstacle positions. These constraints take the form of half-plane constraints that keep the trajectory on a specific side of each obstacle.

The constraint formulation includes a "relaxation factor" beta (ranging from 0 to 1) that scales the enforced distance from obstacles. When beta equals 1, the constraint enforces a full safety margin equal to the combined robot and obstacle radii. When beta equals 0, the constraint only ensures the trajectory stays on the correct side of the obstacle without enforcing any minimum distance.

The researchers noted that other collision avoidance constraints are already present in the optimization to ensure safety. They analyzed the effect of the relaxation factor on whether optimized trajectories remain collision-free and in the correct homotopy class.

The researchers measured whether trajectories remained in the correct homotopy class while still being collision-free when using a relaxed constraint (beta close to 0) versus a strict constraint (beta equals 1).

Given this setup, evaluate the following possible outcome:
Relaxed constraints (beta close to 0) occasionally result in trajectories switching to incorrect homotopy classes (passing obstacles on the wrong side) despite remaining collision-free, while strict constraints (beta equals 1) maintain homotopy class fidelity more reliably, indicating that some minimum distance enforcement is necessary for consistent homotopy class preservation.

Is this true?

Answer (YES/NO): NO